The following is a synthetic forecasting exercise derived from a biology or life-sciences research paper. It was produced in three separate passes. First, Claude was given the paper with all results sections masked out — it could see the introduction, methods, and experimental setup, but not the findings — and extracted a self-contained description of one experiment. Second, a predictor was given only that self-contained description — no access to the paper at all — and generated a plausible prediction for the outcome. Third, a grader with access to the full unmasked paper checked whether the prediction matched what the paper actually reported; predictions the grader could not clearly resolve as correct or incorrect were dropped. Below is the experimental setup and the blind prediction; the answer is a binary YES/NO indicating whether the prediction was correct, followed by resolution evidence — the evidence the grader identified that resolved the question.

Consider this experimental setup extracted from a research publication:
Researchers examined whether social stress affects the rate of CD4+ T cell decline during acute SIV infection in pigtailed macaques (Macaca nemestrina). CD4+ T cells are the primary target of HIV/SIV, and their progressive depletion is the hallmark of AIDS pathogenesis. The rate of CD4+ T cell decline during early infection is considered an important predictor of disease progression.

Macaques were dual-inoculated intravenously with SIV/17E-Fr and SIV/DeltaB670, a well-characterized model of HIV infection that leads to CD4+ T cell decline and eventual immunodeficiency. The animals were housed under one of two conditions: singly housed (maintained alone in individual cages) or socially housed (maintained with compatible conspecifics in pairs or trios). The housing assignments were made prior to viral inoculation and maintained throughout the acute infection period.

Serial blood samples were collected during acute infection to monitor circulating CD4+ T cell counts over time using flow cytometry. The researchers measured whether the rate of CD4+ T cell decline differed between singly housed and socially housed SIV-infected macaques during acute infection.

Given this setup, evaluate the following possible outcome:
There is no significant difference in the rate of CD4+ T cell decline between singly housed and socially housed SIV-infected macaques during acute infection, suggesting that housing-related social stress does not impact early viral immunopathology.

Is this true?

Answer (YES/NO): NO